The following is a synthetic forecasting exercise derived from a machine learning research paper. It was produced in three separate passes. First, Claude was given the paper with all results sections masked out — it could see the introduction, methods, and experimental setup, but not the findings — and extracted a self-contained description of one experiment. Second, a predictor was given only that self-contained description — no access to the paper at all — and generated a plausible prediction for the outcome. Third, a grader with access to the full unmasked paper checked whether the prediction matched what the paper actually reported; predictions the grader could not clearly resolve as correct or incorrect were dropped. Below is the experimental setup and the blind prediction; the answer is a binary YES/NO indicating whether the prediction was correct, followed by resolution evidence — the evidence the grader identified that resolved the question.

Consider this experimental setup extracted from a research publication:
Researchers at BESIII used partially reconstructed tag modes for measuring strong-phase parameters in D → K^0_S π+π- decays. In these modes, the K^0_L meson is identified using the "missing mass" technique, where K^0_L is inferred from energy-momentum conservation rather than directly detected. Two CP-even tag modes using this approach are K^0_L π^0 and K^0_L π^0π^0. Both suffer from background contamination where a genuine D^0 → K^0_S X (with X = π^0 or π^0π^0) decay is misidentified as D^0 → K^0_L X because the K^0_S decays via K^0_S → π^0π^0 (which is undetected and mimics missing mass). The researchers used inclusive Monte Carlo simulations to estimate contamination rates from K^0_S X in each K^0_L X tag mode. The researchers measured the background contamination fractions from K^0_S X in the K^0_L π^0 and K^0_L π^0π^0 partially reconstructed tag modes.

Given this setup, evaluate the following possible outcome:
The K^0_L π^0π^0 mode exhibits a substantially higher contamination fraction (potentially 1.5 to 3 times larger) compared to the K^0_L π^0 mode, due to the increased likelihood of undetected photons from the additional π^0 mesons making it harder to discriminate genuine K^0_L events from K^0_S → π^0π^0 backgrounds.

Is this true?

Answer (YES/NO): YES